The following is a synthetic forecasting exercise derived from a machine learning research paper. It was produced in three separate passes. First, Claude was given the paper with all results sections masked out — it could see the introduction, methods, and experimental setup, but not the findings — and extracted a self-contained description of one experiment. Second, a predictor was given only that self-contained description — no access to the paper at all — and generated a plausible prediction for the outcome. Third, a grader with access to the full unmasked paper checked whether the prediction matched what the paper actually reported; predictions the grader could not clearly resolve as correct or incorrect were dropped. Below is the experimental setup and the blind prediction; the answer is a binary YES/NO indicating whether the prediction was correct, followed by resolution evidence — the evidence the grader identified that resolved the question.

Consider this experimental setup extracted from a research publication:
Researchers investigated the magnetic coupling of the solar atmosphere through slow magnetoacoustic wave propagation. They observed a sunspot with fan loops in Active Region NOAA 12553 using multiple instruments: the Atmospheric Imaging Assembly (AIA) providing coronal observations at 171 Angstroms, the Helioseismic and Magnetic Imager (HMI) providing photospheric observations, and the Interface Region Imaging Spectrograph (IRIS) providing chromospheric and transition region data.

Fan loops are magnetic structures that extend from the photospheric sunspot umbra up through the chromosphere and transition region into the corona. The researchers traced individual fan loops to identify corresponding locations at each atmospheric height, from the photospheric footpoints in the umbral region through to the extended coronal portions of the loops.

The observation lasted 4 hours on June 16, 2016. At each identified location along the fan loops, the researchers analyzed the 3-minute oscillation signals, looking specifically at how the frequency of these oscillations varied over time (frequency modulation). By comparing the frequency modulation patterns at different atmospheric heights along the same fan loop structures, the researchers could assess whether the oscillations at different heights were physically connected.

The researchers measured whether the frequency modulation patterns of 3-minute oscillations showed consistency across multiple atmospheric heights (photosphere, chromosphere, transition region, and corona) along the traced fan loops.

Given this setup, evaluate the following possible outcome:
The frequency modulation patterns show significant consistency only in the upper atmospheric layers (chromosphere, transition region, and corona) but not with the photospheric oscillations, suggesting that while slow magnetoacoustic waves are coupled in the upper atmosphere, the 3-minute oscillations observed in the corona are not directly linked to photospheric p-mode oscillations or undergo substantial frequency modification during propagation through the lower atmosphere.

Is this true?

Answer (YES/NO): NO